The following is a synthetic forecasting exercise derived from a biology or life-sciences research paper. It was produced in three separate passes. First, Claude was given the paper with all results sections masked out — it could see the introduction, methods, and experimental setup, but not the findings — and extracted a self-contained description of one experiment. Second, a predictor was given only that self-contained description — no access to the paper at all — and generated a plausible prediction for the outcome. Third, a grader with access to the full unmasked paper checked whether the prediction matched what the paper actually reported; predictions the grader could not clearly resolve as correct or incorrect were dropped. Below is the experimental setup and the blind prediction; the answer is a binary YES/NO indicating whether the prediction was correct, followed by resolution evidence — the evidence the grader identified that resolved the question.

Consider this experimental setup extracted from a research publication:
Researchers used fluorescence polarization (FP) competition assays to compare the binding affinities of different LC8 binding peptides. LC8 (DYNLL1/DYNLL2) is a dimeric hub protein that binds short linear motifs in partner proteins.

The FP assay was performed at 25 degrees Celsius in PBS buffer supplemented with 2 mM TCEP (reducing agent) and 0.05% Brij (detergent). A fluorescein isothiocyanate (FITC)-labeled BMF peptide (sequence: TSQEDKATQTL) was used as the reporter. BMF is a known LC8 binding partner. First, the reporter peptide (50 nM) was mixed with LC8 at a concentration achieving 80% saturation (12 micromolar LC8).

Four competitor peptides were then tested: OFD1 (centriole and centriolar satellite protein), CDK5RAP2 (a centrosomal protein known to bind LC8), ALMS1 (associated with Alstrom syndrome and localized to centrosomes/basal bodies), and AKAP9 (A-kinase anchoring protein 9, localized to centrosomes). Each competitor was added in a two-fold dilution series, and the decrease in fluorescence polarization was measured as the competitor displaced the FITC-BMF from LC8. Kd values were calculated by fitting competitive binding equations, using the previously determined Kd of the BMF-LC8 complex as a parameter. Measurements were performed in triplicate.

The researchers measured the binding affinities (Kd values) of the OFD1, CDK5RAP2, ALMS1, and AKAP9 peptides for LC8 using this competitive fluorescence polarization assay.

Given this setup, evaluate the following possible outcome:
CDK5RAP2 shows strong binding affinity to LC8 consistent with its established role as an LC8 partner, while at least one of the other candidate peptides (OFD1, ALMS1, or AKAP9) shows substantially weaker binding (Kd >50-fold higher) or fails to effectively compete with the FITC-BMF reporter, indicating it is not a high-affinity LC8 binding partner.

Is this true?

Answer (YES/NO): NO